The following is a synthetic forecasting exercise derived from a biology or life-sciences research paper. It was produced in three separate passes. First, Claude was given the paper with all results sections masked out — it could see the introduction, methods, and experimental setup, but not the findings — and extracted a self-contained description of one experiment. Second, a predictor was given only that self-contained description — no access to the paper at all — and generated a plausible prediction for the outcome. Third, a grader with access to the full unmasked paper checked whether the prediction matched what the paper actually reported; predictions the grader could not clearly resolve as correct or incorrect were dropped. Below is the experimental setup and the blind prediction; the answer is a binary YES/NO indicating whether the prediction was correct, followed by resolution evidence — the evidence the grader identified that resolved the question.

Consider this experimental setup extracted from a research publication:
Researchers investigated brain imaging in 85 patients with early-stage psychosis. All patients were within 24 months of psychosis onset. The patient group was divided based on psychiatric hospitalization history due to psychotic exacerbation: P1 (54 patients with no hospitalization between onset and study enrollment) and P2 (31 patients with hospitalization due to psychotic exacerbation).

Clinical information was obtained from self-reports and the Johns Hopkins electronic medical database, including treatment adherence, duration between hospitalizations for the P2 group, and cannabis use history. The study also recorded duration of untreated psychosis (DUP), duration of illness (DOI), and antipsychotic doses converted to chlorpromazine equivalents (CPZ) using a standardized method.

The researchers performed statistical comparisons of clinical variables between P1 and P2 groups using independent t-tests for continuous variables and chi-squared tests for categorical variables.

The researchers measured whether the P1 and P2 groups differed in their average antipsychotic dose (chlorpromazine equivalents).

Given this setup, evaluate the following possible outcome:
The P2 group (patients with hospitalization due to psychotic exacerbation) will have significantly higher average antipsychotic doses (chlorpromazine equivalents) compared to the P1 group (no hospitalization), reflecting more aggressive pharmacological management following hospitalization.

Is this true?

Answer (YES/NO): YES